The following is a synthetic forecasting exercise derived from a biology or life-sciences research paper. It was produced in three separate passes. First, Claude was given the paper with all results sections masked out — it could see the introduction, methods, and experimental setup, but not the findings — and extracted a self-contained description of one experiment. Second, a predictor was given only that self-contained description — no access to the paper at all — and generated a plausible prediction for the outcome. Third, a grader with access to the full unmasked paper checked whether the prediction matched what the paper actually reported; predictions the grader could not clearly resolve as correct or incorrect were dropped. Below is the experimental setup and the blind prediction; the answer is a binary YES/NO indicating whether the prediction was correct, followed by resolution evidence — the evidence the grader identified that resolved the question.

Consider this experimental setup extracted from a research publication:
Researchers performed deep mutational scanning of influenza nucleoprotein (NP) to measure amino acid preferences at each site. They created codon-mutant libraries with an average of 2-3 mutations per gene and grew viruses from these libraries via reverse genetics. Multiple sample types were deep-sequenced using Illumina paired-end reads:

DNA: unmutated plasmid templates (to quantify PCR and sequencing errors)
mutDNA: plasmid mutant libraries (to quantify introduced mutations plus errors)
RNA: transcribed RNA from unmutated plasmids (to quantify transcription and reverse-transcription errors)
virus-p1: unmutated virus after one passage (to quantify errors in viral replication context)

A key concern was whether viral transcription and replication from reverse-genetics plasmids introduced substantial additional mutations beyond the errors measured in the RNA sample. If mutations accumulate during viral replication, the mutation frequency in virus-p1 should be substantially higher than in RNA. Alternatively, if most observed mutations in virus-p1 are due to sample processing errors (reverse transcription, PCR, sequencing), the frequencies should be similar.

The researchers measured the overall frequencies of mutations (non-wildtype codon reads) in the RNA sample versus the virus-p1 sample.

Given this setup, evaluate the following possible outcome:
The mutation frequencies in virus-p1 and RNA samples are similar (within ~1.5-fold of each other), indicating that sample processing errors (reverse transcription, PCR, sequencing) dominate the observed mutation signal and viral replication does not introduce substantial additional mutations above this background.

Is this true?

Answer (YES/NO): YES